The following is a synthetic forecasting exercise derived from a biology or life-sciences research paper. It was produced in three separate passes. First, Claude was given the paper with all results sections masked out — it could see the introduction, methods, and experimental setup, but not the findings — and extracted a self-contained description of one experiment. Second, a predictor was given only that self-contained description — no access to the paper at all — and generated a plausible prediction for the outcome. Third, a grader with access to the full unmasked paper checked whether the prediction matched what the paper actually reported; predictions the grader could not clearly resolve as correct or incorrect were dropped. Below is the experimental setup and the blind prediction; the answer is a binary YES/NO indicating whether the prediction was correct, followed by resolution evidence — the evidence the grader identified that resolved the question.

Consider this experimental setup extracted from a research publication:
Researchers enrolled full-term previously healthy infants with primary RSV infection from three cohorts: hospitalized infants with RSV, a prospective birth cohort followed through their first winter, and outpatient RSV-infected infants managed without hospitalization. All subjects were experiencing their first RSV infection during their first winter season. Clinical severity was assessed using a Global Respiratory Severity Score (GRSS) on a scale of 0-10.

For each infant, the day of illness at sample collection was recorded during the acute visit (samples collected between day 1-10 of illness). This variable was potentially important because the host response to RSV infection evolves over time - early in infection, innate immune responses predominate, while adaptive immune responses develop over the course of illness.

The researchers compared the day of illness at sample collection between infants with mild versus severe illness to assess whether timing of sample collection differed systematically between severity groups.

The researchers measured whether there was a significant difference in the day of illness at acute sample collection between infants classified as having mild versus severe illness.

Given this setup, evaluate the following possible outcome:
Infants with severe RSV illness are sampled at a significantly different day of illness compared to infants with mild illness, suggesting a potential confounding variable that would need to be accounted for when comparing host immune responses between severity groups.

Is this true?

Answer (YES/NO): NO